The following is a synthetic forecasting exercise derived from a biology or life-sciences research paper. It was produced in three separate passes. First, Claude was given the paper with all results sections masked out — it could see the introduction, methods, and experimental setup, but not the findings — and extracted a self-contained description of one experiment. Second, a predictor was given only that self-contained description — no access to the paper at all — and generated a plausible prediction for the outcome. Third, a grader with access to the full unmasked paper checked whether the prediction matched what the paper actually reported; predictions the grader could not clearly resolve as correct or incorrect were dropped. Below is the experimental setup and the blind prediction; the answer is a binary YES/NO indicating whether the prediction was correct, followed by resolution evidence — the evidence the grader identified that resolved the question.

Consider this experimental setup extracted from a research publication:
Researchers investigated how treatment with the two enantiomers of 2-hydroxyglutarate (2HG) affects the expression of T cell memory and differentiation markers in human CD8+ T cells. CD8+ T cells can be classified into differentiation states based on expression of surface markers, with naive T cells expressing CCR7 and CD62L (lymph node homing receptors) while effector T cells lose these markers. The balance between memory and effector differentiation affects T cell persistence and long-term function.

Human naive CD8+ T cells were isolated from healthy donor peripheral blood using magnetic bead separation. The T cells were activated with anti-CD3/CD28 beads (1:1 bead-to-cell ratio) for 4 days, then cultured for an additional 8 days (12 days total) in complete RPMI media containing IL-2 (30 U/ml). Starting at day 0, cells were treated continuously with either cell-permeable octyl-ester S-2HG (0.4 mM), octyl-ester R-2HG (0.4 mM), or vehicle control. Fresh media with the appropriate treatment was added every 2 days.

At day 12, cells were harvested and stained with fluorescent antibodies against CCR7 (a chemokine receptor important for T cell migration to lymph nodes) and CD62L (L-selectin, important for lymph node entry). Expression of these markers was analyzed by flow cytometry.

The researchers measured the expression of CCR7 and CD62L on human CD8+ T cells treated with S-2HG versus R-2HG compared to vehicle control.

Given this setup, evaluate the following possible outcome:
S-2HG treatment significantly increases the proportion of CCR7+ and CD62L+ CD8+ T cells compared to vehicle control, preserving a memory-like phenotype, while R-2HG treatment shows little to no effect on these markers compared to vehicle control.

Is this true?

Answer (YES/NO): NO